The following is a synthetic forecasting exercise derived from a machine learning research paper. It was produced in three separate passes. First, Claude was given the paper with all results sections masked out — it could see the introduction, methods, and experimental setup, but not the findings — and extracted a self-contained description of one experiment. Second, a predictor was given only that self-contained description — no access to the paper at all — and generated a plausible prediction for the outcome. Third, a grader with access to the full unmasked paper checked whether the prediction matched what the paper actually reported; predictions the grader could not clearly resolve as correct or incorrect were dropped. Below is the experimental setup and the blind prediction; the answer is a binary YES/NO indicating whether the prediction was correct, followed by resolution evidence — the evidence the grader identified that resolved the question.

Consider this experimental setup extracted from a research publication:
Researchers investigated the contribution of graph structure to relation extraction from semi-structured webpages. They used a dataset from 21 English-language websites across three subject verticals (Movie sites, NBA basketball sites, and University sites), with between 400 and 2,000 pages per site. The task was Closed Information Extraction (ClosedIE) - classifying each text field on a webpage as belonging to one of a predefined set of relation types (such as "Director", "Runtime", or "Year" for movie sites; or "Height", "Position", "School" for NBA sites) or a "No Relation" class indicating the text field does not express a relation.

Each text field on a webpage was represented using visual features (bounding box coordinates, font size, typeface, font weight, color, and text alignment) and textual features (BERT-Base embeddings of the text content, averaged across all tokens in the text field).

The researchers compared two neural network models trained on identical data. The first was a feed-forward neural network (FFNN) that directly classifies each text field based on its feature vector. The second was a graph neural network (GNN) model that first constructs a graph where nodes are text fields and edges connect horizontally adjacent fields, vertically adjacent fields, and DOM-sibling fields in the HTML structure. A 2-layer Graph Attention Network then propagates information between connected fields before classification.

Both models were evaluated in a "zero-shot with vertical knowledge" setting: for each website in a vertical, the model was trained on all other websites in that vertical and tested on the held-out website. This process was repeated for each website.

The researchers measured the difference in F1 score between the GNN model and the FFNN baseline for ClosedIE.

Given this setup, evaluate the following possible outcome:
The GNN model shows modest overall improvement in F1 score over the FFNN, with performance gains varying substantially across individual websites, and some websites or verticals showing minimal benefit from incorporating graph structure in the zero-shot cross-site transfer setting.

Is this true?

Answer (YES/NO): NO